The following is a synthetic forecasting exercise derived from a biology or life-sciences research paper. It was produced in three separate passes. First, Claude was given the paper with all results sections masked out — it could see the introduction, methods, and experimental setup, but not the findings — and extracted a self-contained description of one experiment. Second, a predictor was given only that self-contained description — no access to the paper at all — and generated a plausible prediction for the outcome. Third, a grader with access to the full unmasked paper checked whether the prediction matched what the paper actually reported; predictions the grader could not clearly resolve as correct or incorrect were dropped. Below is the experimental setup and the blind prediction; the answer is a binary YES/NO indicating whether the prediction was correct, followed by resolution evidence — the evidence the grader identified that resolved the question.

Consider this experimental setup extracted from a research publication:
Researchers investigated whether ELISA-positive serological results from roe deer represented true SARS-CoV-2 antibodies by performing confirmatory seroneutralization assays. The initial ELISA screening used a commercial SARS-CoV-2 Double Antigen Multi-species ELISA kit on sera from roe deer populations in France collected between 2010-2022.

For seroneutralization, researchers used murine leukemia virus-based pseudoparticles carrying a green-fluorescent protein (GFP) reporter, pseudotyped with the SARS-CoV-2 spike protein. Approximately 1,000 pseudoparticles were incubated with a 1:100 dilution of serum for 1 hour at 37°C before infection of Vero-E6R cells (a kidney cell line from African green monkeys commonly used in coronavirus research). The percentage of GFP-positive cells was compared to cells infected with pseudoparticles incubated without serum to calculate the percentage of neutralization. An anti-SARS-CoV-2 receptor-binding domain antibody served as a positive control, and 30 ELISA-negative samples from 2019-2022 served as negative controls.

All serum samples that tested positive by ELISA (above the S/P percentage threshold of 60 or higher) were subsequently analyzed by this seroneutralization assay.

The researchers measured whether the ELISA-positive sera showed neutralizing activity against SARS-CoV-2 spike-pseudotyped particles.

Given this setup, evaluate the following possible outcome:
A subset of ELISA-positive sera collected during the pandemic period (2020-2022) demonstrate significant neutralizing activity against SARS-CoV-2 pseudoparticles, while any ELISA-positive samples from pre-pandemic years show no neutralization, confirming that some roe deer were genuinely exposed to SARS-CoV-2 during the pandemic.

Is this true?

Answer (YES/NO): NO